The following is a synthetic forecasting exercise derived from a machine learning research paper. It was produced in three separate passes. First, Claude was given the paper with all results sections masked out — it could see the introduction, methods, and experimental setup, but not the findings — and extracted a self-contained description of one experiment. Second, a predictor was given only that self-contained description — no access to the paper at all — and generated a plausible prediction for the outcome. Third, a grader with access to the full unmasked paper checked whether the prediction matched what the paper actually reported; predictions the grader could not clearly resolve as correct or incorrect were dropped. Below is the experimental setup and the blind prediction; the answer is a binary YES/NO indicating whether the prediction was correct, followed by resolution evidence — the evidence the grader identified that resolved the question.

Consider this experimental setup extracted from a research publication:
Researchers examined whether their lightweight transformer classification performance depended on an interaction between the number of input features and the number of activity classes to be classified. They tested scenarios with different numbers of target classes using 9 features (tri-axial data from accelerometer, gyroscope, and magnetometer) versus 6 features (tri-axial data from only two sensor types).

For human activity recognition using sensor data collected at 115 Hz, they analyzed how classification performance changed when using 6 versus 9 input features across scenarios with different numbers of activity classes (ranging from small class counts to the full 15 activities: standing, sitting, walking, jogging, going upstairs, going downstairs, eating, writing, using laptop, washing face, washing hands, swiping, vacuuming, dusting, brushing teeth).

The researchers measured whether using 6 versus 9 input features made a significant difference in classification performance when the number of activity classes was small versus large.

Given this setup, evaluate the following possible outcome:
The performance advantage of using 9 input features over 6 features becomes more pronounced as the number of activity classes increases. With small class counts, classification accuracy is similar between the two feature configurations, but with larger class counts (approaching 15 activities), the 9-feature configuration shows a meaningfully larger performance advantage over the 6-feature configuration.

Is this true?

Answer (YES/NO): YES